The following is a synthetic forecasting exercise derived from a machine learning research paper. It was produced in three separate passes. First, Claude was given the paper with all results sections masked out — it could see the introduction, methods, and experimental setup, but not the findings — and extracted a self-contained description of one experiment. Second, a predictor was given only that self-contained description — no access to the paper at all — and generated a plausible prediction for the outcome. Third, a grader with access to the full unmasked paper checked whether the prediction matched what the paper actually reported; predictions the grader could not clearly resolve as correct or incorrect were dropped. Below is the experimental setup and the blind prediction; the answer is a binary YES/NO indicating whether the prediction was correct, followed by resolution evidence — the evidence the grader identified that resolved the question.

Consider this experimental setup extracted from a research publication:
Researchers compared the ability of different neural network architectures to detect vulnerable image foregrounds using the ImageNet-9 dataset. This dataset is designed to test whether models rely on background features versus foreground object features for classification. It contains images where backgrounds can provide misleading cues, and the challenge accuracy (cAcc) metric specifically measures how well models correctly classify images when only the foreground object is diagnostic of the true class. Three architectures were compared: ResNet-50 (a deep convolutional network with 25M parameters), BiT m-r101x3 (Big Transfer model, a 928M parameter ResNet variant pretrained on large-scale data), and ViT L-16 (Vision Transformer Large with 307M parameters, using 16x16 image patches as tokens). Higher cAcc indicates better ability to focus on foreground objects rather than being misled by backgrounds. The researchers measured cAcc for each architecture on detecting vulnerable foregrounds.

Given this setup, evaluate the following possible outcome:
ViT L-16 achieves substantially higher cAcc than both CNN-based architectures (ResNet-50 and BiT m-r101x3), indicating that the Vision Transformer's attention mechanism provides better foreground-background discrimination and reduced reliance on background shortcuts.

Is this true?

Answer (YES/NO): NO